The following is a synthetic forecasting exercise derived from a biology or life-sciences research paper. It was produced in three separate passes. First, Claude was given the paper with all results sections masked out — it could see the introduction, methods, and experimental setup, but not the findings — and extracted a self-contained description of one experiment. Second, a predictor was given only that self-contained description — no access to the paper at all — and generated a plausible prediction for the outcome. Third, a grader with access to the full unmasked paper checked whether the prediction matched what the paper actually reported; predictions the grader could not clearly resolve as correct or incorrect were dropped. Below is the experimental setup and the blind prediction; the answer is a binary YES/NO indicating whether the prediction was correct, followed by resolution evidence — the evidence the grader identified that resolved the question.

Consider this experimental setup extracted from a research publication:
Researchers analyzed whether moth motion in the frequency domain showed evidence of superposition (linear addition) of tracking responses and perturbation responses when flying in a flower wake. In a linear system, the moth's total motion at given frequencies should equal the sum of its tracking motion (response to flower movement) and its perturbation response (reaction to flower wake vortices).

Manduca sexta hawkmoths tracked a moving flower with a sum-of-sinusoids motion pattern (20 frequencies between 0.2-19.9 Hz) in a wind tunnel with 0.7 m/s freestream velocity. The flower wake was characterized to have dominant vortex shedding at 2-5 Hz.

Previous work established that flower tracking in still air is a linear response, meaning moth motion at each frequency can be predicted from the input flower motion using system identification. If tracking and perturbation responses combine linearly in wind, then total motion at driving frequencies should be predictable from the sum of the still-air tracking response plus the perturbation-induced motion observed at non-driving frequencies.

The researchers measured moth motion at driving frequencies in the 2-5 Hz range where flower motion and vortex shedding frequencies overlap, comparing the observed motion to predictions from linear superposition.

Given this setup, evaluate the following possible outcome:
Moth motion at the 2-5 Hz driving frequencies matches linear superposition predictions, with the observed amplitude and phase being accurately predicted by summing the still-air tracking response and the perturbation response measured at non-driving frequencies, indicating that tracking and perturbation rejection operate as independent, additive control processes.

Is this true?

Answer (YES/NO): NO